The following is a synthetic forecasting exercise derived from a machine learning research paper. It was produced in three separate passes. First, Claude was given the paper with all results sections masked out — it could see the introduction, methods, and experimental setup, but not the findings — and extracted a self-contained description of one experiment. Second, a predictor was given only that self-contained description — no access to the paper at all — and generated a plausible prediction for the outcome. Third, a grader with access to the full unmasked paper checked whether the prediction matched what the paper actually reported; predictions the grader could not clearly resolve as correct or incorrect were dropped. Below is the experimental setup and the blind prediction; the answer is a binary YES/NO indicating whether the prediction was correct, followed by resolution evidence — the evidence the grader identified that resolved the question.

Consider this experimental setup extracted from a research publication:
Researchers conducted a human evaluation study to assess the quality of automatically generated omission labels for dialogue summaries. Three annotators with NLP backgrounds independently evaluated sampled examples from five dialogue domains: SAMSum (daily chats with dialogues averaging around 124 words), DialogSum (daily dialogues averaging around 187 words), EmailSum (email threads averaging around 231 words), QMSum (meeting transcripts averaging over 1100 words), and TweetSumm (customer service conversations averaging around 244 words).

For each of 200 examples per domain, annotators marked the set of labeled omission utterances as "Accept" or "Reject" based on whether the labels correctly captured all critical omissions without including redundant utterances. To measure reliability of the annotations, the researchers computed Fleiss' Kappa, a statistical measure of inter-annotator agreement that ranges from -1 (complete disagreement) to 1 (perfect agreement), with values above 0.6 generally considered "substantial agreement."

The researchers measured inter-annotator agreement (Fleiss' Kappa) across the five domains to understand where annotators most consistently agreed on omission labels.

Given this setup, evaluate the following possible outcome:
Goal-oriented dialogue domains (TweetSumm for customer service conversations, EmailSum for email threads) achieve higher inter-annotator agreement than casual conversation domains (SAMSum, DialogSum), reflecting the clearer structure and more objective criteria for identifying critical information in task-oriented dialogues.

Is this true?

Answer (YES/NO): NO